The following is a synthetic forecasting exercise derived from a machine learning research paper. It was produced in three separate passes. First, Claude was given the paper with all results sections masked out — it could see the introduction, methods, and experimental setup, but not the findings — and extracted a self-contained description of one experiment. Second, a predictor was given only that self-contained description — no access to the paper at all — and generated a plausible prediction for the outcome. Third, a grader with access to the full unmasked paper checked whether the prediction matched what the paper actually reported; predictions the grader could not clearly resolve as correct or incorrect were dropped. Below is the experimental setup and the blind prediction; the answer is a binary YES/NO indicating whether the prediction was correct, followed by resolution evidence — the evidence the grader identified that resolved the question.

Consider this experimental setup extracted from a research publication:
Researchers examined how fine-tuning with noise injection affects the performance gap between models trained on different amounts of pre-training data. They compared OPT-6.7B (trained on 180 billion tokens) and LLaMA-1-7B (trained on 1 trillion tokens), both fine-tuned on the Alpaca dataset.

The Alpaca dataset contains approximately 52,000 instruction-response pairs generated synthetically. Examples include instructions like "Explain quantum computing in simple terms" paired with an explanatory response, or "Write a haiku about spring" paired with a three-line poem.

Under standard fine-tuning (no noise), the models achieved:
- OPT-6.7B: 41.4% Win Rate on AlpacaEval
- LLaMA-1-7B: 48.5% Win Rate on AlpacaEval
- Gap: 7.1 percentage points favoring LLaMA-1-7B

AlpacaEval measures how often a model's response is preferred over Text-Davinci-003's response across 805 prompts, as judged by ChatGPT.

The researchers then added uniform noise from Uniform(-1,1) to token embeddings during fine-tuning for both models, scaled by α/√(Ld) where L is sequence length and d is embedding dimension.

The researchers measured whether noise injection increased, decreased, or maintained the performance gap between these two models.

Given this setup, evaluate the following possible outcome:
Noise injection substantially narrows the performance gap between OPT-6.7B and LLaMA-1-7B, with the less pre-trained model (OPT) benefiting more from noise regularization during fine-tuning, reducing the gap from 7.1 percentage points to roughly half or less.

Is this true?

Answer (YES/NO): NO